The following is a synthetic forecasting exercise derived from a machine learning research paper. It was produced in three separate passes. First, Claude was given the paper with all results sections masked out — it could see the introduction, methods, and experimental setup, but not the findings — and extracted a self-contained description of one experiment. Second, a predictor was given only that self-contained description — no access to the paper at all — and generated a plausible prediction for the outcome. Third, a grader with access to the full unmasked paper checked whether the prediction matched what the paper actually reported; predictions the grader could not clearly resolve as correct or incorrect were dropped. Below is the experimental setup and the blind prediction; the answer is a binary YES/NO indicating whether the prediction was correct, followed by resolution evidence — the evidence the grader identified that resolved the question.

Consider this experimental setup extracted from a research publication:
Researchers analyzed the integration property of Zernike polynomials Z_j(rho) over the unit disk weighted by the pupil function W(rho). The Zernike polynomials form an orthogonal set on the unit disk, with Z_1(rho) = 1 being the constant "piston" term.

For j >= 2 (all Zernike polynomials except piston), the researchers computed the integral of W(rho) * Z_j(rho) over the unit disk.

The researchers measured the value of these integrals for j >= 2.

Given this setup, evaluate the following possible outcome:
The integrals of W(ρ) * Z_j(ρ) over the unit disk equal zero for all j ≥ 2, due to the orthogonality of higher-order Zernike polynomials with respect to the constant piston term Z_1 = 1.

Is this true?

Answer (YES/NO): YES